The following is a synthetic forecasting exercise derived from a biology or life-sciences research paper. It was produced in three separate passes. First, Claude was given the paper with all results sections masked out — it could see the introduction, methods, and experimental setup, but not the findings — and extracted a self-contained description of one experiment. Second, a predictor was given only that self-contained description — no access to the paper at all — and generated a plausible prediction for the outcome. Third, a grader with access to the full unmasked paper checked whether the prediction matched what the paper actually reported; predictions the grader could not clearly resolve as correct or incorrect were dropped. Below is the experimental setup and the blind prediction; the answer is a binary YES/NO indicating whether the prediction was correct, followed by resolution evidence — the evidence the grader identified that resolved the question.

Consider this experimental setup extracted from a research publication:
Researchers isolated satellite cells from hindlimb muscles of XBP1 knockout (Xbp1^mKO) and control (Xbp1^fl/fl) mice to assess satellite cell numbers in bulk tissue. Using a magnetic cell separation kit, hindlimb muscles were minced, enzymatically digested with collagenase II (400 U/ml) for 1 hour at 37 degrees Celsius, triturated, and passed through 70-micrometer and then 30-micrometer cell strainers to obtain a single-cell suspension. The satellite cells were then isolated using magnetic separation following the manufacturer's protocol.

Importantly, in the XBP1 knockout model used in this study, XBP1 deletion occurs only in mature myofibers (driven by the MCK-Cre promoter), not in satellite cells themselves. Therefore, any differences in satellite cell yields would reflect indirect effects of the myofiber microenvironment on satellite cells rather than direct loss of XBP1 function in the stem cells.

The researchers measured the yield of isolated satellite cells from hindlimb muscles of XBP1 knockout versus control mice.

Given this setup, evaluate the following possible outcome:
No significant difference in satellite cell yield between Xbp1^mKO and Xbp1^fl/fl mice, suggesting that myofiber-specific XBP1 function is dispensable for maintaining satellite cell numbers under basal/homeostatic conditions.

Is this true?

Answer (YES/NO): YES